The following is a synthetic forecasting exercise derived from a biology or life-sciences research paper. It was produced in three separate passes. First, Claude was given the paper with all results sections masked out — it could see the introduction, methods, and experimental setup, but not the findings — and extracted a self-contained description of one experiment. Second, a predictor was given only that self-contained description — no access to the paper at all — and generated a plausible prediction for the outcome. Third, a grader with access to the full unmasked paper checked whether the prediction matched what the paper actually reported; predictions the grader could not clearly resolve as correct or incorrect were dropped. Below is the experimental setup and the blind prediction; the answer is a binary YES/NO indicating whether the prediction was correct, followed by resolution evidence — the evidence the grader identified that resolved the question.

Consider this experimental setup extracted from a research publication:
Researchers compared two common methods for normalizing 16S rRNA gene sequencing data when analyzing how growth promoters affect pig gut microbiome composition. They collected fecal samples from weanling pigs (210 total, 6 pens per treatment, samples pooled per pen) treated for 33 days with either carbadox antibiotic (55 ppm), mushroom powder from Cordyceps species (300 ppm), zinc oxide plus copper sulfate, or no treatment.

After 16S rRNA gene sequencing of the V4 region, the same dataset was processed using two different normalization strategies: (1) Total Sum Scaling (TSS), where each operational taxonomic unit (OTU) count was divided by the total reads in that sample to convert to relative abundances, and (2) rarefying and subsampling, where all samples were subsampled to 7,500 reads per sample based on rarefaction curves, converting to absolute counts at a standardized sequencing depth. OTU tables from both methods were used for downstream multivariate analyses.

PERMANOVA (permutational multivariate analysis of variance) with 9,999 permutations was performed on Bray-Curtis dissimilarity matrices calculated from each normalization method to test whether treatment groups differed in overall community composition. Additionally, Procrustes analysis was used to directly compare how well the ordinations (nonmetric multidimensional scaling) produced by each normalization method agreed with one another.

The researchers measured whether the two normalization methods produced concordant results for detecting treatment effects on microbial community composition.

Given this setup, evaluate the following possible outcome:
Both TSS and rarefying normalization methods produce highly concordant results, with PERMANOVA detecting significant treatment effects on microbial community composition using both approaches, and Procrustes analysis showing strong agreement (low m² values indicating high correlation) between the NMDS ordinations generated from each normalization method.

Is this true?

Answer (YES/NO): NO